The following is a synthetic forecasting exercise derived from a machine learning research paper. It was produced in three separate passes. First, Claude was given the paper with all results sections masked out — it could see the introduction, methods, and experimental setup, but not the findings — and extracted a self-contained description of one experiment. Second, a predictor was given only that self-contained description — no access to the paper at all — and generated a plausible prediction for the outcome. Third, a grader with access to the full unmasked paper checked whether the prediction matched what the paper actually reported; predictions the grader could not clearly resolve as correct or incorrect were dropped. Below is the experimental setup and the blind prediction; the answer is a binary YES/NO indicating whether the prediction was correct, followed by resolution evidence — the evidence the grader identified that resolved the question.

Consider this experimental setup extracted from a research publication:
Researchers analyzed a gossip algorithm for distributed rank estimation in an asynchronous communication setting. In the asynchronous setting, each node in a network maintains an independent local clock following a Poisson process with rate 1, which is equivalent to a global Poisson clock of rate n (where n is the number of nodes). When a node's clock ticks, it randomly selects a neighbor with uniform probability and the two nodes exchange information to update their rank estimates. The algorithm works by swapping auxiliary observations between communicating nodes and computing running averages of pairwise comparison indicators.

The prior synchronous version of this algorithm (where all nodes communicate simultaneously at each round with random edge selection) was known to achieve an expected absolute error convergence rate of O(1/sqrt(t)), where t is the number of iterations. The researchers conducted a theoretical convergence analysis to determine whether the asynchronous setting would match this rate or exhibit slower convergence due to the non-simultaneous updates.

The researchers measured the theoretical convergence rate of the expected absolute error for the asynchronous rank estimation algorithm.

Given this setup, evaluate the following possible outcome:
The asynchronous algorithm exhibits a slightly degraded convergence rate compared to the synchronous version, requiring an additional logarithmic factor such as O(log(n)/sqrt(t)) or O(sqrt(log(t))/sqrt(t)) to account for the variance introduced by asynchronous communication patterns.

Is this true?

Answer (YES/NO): NO